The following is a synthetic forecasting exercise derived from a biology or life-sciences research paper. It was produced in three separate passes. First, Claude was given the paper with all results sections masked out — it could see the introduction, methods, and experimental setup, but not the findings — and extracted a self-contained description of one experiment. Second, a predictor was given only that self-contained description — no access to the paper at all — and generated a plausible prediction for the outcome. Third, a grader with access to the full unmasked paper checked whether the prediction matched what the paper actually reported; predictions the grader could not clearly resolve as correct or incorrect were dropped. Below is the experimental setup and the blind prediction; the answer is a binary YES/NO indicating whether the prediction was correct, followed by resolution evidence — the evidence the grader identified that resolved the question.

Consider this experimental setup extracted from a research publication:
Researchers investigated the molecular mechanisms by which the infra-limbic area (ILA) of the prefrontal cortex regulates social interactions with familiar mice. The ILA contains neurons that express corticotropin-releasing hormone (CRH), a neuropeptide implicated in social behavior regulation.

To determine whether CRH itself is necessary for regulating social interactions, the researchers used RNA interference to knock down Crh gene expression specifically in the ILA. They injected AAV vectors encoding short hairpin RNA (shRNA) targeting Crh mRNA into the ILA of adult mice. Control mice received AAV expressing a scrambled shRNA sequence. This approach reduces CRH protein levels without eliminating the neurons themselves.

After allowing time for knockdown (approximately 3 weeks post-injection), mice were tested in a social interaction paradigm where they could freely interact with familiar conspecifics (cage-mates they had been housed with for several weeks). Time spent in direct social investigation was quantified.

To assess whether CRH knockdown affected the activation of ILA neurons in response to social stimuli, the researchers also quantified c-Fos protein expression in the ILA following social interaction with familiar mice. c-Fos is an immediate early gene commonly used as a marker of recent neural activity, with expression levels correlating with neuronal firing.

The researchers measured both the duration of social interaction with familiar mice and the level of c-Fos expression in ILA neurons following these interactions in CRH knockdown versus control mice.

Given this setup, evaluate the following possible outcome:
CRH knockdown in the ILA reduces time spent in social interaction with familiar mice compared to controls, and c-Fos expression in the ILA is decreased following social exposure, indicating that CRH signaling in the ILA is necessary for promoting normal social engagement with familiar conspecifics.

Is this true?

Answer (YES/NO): NO